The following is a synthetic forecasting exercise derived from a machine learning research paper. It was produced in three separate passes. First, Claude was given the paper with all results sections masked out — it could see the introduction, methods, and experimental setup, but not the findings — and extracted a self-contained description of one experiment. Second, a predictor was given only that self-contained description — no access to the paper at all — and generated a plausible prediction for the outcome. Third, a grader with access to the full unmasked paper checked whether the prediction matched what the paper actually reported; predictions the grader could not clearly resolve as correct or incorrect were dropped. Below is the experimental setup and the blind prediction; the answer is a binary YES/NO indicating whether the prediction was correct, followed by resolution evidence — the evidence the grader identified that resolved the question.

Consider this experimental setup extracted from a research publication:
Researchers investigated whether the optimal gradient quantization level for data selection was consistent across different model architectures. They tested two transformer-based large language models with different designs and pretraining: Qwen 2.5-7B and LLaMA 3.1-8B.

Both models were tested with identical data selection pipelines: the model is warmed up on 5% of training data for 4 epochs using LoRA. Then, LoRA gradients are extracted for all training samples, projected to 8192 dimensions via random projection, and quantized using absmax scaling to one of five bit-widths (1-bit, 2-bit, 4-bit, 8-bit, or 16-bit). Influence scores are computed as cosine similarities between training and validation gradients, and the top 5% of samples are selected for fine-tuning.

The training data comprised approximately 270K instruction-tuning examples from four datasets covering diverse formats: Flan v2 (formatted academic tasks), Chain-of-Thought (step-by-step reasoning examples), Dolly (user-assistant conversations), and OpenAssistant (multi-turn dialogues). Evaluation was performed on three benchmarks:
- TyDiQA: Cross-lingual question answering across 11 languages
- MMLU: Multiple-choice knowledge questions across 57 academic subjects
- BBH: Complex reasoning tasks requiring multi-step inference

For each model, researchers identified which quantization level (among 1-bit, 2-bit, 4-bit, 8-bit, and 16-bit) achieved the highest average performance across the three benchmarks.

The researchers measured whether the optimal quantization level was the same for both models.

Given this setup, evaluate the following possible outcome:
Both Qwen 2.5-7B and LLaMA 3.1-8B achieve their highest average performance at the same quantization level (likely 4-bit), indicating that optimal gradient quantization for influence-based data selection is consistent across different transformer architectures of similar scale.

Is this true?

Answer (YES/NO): NO